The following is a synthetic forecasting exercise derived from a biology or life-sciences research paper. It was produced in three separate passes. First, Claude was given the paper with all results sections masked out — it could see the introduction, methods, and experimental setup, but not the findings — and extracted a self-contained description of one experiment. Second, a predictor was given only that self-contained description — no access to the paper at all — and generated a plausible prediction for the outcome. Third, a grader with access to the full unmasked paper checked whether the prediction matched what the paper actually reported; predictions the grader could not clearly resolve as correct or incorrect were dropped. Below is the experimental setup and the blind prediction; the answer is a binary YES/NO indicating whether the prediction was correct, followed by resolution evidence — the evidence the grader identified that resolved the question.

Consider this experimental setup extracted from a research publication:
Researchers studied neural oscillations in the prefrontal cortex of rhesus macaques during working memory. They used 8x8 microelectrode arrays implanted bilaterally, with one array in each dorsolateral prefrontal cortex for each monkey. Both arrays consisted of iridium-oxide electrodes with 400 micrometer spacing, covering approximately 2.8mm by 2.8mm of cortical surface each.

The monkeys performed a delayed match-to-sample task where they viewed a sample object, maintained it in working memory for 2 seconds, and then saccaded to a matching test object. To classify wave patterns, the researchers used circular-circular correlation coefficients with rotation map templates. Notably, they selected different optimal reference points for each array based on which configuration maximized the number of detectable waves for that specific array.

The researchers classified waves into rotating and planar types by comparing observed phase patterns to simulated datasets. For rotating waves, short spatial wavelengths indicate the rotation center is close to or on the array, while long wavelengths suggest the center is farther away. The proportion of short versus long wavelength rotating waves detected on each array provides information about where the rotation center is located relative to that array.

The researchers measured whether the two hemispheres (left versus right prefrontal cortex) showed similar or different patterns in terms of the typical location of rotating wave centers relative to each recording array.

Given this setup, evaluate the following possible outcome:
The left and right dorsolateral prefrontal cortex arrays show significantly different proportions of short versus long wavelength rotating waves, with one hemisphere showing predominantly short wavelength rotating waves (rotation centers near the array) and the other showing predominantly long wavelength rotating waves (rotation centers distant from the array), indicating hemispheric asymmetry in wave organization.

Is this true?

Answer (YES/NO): NO